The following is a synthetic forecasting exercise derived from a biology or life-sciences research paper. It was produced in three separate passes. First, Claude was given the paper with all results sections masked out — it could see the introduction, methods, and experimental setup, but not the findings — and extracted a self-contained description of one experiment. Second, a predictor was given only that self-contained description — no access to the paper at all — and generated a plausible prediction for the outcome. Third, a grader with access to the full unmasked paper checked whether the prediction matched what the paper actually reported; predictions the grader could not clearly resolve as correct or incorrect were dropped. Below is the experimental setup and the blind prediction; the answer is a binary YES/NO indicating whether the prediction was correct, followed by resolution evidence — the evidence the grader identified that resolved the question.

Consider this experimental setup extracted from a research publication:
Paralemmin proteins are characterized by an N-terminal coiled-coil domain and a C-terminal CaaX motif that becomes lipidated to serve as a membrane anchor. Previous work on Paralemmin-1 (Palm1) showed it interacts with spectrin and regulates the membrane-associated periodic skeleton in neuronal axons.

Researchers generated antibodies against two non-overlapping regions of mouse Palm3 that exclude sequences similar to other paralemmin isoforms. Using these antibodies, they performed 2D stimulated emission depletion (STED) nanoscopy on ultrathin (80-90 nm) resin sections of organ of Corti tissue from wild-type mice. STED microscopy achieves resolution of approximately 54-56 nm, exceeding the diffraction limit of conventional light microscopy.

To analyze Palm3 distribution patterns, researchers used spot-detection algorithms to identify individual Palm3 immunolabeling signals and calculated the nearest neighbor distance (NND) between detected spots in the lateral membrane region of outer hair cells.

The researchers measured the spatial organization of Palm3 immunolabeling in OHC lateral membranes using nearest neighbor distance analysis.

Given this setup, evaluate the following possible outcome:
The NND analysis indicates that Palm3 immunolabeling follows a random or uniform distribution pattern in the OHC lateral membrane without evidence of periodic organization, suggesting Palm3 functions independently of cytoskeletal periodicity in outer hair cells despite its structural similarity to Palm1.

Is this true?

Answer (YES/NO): NO